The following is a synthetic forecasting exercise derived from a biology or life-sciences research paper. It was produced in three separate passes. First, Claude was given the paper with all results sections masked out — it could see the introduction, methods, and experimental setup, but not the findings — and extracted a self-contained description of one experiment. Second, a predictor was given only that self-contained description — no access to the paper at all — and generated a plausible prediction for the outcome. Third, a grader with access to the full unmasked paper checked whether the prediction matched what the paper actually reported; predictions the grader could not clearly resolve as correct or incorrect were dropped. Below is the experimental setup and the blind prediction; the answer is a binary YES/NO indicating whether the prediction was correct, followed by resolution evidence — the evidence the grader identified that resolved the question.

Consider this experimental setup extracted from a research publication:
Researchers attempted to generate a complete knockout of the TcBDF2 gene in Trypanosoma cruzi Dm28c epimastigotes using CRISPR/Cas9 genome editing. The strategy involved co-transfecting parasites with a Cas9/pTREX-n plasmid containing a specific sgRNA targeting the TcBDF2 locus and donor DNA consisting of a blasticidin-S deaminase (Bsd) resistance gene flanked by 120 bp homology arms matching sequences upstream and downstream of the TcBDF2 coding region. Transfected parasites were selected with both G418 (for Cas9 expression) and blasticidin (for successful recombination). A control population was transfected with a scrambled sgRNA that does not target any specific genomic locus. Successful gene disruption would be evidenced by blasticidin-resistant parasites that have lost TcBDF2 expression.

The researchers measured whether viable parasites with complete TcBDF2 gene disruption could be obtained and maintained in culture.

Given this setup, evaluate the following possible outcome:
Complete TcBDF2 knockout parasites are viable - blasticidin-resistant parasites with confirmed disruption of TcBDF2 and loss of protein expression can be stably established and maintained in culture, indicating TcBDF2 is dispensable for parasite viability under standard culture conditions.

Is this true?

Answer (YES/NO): NO